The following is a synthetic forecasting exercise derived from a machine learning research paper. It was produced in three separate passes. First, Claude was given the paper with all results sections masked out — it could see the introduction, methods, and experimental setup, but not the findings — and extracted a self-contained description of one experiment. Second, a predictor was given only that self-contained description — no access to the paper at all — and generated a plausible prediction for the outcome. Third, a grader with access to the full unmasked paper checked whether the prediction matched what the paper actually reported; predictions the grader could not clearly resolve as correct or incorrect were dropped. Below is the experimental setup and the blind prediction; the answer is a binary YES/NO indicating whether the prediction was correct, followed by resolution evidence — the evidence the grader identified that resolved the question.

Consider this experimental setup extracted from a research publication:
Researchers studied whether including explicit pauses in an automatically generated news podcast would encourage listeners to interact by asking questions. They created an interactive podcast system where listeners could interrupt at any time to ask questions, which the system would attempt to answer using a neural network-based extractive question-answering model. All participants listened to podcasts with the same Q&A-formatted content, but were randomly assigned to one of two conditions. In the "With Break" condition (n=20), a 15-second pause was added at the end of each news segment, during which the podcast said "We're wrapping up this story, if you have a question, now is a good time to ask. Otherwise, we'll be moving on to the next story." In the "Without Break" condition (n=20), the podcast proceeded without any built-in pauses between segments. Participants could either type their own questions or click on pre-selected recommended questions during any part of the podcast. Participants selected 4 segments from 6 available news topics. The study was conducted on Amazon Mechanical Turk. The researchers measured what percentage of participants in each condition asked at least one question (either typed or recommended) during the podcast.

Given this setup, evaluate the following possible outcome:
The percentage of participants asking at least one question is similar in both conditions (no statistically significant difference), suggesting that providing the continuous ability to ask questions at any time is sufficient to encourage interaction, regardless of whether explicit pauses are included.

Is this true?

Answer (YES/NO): NO